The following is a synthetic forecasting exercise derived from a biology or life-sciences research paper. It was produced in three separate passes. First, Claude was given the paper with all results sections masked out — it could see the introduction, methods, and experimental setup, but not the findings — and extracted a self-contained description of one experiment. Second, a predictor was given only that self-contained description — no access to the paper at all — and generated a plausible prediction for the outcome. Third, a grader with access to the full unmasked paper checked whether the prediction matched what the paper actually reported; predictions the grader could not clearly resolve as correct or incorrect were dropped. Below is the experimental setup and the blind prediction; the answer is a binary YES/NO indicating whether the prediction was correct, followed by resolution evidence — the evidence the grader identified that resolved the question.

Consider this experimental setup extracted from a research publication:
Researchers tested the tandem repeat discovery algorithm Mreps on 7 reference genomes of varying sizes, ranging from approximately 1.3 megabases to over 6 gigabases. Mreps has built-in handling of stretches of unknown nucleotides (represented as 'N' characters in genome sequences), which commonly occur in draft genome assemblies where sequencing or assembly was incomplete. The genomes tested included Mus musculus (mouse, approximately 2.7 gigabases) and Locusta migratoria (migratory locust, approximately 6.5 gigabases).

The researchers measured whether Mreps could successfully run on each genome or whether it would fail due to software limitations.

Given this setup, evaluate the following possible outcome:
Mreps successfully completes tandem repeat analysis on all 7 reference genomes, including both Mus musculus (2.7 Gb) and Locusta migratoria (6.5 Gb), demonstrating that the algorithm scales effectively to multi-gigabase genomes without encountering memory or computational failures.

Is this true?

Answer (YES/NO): NO